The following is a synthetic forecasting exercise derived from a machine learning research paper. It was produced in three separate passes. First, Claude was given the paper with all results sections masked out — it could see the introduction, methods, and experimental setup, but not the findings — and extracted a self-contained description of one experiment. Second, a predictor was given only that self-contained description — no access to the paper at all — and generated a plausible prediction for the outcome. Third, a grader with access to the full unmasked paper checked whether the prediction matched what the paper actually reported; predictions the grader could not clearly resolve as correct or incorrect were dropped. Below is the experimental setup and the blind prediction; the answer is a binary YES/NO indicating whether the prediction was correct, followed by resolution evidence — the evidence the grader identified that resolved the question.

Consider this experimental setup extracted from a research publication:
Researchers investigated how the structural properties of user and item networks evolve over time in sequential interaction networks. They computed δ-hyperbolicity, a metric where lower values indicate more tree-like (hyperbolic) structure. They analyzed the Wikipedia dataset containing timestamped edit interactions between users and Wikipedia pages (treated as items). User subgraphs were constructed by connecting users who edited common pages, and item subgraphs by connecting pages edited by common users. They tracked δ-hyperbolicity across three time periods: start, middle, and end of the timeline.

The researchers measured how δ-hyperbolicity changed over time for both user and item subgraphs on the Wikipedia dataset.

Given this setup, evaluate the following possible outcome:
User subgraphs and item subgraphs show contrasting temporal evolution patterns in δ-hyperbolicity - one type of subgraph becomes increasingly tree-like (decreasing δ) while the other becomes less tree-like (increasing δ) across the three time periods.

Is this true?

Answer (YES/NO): NO